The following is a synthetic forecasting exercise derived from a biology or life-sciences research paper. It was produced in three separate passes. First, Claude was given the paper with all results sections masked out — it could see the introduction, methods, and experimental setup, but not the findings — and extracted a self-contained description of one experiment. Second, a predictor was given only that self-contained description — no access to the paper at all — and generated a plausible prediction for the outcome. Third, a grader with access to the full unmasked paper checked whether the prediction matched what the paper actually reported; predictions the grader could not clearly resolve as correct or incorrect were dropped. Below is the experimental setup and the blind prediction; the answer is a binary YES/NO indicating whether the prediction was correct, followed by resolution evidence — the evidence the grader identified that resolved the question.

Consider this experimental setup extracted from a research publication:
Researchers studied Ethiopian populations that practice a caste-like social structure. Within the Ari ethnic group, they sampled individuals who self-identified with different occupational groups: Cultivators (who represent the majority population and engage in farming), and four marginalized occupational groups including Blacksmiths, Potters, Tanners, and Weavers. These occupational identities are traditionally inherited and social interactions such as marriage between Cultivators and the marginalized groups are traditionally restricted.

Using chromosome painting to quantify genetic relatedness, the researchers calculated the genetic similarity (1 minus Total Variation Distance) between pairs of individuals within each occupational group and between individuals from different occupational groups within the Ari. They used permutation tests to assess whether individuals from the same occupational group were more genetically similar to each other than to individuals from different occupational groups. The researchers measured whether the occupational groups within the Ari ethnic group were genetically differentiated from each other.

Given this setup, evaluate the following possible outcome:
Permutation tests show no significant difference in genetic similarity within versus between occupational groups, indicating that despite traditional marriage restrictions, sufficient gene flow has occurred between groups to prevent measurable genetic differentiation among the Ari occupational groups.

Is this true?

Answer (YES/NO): NO